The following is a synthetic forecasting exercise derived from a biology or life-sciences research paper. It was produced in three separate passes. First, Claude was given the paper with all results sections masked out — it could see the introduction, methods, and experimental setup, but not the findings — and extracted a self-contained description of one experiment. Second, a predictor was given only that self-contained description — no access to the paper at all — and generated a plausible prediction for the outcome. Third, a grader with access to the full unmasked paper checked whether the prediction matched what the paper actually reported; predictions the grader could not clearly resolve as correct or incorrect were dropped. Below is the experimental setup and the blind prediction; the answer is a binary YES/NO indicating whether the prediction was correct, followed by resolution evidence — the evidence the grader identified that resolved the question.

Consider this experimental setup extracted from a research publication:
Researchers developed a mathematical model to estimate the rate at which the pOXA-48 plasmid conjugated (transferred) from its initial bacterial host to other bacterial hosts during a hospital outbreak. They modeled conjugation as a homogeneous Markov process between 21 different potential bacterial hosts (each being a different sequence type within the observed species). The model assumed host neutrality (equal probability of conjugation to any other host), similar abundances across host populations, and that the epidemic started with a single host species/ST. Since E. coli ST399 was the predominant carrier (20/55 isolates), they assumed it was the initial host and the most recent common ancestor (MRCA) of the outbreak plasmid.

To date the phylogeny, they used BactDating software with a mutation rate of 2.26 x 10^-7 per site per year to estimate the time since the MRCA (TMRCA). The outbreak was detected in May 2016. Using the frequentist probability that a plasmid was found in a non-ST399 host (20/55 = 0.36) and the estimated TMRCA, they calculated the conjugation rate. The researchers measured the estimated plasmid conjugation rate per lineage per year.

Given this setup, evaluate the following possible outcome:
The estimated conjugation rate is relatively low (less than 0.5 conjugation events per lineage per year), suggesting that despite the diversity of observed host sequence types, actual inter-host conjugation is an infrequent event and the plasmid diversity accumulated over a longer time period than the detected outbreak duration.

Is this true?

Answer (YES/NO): YES